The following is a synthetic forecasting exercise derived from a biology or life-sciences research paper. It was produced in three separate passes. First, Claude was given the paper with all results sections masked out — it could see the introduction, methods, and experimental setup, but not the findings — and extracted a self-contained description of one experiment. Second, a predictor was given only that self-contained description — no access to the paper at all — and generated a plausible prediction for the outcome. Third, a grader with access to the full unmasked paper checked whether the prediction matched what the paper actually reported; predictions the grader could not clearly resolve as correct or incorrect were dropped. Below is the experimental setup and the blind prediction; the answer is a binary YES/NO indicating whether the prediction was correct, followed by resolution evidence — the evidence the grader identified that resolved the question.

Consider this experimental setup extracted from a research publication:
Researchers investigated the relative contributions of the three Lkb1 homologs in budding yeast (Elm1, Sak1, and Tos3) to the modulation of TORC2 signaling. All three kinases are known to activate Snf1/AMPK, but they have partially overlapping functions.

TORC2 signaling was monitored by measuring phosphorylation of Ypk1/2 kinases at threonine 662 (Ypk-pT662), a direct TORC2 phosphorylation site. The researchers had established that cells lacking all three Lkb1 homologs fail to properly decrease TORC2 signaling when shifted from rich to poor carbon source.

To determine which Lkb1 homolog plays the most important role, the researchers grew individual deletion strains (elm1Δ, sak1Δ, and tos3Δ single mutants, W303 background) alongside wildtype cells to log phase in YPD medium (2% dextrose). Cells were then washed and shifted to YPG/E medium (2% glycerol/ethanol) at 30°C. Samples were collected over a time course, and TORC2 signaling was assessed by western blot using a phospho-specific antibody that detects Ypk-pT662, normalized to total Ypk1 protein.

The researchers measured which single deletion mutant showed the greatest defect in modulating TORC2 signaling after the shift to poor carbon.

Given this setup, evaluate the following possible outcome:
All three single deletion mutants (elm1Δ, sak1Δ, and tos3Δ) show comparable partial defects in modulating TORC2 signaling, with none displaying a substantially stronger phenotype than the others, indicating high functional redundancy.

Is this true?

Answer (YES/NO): NO